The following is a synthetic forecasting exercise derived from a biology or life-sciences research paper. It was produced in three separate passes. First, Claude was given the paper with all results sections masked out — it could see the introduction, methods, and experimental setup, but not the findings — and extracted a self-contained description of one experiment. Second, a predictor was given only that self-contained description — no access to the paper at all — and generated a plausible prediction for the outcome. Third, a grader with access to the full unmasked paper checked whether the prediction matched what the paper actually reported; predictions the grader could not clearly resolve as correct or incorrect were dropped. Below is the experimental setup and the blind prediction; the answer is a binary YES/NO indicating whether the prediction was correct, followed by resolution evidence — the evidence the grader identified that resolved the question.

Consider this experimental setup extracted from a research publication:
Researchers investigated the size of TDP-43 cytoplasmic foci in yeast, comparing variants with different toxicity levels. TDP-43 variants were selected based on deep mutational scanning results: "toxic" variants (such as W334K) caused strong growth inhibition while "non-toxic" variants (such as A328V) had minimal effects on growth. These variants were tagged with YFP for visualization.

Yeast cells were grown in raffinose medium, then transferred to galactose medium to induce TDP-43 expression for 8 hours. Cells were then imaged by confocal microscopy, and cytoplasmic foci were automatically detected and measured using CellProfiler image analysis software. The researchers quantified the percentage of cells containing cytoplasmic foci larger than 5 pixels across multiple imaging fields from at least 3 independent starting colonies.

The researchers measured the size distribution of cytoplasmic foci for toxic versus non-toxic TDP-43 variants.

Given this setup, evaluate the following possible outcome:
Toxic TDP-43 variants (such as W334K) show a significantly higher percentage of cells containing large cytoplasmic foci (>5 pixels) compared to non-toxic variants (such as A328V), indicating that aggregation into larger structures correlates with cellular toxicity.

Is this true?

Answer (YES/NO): NO